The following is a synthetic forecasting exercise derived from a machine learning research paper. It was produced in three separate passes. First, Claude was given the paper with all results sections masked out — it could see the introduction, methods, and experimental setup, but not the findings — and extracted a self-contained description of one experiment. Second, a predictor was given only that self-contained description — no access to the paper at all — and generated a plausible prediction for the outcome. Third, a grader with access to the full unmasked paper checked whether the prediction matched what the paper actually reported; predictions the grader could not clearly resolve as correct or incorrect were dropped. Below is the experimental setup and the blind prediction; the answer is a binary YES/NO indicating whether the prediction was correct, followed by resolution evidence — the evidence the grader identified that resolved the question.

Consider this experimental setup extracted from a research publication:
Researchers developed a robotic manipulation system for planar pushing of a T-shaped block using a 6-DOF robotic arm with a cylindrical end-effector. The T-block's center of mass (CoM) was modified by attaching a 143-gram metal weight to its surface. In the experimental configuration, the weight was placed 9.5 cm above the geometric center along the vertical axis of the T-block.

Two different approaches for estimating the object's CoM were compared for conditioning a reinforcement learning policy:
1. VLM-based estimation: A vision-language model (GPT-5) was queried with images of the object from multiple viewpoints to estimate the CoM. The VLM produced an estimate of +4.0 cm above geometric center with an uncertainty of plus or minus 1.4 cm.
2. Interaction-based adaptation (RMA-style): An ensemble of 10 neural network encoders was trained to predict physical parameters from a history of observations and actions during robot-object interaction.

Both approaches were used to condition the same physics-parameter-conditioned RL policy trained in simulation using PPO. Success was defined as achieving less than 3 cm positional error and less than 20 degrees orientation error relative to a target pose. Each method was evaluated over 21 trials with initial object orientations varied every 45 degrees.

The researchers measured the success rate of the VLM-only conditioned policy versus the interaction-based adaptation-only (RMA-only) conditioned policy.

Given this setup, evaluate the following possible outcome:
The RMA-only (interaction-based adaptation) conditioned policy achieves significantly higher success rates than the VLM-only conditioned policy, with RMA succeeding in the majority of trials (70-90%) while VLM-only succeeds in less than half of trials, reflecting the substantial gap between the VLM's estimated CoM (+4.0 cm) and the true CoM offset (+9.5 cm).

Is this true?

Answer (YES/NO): NO